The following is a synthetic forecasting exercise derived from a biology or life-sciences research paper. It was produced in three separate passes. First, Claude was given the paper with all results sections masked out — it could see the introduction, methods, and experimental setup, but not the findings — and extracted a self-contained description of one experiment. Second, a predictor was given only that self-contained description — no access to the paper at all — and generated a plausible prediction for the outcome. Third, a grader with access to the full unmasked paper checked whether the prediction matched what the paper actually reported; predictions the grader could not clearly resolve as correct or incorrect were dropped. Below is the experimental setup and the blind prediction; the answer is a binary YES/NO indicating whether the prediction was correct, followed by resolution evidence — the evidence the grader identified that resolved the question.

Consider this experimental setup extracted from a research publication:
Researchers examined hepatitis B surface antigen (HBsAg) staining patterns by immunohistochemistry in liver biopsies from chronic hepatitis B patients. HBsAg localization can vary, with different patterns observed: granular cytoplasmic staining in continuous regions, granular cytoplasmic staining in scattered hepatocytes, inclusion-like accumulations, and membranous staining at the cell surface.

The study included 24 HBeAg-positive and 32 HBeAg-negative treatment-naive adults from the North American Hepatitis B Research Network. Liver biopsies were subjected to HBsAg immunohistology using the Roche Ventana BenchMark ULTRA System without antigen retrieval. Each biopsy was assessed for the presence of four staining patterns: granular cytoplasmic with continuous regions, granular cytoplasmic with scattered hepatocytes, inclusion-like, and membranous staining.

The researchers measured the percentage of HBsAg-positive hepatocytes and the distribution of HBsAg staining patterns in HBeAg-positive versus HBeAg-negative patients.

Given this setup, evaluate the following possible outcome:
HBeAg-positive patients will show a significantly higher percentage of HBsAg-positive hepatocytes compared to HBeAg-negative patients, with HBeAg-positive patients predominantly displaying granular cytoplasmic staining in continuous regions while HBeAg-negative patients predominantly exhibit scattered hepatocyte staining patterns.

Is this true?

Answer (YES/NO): NO